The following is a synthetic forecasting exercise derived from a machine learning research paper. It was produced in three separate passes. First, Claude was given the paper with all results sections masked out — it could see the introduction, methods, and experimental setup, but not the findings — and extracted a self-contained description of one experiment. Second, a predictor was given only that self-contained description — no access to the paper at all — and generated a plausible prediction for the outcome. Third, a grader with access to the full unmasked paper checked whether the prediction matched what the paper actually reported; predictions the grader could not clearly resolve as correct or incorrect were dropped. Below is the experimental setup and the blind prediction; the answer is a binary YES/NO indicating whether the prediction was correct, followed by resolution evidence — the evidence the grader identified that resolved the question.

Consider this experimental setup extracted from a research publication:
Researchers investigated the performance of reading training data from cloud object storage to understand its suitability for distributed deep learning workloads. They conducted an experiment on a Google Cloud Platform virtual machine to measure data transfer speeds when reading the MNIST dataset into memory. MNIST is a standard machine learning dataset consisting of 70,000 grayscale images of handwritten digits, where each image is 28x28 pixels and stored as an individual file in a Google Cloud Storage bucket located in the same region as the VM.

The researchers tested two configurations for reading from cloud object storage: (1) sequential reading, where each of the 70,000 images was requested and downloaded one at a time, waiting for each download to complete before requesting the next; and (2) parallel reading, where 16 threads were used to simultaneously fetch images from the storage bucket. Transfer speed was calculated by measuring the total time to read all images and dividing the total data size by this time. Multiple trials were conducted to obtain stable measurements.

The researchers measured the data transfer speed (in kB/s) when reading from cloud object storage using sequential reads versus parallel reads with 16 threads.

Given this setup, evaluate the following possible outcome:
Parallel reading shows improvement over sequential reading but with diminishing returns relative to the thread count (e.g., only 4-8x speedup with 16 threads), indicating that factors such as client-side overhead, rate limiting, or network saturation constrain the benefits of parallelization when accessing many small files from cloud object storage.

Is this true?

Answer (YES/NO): YES